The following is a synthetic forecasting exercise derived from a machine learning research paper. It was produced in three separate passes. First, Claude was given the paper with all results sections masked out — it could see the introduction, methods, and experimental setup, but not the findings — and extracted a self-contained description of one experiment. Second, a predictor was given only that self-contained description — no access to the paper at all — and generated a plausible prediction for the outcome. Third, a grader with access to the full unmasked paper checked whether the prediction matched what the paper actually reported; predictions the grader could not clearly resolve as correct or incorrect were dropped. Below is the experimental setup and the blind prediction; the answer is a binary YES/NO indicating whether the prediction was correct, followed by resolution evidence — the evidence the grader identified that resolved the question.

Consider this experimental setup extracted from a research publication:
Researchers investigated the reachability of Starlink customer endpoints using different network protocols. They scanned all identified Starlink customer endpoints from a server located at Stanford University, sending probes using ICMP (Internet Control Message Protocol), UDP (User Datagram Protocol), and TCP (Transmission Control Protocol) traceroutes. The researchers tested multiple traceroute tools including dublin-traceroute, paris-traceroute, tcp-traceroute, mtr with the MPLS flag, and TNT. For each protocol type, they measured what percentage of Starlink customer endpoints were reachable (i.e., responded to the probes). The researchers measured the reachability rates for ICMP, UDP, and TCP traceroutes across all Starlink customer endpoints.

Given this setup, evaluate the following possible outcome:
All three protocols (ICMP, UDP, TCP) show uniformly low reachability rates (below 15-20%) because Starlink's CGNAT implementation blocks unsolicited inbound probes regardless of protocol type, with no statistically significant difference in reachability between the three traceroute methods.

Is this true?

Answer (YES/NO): NO